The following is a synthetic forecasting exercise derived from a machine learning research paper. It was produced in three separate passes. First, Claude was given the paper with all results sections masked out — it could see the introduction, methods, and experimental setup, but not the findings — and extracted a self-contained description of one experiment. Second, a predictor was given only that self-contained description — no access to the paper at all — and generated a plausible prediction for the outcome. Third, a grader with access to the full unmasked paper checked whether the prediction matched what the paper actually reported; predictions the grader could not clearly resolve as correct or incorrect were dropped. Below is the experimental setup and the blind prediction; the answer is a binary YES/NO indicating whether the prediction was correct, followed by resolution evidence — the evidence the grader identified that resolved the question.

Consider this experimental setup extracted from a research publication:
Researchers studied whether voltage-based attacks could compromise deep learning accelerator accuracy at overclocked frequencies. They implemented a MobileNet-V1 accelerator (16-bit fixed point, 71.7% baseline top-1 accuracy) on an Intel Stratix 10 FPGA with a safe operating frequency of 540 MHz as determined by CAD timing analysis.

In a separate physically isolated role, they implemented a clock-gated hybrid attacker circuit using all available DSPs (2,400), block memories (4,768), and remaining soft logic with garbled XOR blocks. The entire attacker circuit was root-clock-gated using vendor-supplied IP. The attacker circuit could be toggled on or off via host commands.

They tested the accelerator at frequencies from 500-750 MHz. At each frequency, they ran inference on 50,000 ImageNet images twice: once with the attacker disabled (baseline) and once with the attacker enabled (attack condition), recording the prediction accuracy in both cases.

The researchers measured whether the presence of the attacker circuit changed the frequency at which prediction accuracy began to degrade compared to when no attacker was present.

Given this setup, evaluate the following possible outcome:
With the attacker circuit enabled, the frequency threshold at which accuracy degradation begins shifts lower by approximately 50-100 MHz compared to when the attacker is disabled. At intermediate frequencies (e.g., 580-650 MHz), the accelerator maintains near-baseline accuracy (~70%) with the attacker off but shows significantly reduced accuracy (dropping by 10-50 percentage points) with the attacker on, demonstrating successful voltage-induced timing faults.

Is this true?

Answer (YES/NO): NO